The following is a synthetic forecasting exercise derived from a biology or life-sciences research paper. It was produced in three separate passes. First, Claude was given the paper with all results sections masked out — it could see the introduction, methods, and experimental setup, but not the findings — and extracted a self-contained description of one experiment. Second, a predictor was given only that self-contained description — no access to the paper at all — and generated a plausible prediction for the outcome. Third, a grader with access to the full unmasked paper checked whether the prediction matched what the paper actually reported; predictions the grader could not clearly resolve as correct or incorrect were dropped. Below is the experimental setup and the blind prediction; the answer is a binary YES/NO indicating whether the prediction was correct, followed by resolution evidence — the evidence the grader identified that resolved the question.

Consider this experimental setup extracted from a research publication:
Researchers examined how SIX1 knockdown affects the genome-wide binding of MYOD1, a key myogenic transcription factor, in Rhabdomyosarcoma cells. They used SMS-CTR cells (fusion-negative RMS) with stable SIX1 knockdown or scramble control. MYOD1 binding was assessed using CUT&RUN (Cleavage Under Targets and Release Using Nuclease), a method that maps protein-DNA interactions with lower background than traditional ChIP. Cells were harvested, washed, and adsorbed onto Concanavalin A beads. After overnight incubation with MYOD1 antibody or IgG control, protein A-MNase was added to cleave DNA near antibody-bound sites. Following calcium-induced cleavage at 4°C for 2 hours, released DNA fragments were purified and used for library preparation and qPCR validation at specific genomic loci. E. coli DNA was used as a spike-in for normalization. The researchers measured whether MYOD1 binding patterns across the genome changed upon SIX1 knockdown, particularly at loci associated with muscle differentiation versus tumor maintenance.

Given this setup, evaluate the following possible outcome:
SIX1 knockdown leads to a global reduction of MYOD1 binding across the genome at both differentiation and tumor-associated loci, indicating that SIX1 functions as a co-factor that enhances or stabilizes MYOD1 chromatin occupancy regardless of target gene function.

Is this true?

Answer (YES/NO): NO